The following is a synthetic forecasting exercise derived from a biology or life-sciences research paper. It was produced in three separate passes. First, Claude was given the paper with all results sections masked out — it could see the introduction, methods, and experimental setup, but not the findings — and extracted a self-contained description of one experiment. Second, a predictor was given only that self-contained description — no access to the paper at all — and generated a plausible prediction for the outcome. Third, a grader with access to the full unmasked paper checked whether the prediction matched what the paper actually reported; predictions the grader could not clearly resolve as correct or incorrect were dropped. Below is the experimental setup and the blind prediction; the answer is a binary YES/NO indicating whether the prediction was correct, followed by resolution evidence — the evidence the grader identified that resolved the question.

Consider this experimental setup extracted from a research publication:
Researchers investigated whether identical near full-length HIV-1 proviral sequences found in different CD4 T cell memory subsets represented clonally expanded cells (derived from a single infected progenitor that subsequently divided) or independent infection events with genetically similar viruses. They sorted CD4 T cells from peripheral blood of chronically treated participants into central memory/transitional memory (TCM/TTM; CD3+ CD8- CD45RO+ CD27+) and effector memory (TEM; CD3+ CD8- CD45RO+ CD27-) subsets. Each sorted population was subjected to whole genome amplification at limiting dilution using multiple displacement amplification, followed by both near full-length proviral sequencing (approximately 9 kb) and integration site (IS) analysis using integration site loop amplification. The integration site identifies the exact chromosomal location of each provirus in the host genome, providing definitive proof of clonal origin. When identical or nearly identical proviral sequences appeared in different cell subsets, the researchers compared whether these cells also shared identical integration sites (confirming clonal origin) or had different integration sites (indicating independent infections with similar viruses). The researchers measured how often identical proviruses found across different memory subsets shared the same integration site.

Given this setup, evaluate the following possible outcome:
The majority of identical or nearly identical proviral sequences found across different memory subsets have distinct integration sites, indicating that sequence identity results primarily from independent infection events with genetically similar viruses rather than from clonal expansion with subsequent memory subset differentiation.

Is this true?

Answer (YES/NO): NO